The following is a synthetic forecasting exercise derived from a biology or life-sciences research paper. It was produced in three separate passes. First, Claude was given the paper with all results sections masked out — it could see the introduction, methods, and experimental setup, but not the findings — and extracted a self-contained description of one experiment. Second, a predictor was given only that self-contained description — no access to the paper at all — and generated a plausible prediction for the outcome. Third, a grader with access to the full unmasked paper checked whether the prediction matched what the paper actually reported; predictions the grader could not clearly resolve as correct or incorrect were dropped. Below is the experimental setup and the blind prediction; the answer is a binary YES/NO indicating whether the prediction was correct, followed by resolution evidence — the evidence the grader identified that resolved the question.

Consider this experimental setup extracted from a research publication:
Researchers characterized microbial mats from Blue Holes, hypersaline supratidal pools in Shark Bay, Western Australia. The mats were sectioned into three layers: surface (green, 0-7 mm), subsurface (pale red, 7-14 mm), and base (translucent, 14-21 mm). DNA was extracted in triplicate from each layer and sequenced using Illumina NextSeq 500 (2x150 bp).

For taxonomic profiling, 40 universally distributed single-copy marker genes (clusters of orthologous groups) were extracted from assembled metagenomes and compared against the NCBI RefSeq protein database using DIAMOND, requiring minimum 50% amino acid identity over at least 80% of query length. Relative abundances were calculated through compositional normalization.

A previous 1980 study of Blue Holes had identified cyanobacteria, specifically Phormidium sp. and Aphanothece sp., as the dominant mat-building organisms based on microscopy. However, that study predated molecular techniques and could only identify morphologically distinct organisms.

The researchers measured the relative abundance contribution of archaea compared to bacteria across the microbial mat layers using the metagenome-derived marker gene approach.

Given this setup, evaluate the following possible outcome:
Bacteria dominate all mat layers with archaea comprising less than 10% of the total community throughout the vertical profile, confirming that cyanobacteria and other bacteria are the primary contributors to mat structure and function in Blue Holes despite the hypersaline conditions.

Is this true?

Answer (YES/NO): NO